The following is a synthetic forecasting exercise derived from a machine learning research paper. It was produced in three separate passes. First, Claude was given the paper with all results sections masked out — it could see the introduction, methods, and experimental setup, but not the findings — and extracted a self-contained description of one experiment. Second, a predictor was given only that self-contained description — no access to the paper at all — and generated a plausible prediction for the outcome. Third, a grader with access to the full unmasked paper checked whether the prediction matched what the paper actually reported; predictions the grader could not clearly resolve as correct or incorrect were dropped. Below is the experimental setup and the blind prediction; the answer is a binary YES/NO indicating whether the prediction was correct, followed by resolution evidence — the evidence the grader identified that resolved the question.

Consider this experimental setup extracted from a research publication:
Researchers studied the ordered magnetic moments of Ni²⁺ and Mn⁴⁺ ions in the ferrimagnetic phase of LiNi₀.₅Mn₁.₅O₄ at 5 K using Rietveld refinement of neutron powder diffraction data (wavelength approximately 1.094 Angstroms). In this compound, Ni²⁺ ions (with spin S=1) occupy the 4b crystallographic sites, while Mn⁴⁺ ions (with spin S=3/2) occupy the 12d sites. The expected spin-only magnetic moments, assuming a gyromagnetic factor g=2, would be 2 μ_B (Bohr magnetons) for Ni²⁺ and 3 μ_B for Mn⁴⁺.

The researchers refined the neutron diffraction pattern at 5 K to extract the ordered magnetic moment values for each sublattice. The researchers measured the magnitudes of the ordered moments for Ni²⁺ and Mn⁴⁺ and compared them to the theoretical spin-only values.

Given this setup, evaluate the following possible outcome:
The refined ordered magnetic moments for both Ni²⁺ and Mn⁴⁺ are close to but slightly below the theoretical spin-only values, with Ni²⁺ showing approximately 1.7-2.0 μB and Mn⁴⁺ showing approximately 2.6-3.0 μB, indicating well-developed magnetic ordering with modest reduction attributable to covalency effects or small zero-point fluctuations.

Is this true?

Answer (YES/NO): NO